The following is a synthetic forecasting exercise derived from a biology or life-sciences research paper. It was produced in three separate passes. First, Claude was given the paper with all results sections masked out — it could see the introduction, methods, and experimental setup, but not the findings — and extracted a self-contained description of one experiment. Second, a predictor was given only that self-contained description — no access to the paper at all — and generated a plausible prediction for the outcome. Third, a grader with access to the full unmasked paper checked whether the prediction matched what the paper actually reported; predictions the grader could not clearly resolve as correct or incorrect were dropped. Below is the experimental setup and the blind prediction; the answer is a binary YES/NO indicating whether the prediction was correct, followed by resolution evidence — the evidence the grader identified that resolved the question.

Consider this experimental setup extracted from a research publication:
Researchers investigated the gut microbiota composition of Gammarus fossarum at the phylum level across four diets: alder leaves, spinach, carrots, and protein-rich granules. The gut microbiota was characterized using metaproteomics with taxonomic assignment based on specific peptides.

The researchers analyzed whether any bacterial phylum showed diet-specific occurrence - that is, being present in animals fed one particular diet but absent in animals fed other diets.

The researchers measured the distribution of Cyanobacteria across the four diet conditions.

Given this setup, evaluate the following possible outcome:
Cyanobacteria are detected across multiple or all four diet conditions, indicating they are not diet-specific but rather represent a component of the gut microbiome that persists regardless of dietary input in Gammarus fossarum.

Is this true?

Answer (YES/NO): NO